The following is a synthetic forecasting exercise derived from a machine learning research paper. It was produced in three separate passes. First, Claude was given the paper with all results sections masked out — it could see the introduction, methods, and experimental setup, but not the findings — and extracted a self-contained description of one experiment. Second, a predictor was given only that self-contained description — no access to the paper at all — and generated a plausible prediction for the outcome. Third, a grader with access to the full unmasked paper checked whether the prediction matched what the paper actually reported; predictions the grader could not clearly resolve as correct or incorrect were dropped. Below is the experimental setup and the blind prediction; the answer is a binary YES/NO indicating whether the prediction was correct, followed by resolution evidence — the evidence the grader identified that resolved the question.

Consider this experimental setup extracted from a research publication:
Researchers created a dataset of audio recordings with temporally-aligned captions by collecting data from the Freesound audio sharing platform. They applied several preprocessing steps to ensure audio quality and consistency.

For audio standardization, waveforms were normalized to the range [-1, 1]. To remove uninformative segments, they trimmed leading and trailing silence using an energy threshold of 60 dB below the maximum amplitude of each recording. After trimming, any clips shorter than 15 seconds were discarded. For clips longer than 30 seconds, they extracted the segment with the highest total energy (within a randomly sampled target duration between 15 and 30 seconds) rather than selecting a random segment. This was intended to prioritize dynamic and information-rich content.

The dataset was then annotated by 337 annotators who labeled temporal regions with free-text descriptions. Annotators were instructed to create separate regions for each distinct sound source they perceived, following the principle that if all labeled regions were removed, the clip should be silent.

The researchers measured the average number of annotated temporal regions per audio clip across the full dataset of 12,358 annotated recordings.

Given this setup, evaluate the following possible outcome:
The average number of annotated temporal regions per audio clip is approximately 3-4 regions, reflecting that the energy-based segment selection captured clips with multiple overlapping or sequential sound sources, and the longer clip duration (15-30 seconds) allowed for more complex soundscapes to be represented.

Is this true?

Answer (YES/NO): YES